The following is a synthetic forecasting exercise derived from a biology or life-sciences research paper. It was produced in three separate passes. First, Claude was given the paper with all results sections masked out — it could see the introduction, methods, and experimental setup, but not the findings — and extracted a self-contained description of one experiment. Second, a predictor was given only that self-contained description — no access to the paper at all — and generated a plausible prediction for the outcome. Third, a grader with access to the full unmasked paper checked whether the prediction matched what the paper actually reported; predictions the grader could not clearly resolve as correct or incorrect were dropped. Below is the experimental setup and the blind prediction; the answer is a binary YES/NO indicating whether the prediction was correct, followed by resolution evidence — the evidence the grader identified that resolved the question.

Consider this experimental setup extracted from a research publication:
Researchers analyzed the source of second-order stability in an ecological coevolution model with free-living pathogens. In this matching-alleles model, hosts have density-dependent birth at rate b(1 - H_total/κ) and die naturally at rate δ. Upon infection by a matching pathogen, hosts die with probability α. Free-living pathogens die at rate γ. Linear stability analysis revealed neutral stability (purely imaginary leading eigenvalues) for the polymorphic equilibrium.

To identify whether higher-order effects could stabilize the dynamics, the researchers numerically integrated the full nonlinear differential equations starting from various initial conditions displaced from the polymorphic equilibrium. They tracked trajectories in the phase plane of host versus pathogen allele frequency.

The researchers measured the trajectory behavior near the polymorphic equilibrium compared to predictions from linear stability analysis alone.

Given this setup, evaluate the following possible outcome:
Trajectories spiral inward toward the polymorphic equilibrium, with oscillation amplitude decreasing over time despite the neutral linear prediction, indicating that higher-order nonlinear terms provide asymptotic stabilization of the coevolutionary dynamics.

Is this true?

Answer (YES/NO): YES